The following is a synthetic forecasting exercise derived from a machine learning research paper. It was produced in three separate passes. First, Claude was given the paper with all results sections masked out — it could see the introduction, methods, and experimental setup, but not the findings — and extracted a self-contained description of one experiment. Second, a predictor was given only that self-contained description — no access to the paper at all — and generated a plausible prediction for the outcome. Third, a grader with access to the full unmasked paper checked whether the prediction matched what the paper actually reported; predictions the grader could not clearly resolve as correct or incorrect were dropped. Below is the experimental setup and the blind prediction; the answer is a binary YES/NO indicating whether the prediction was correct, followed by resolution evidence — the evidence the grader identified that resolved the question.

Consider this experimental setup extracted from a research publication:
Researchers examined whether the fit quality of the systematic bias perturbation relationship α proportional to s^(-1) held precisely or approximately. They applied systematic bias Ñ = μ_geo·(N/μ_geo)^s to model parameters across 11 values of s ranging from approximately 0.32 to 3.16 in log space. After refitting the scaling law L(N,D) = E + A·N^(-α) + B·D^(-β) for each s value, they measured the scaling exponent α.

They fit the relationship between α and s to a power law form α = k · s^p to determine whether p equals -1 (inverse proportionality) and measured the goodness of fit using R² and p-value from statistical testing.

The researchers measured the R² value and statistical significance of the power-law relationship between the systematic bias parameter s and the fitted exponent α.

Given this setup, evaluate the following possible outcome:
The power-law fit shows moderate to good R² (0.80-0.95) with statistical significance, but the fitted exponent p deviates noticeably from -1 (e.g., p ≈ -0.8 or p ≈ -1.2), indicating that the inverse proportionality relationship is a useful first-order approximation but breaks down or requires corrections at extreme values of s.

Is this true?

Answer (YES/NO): NO